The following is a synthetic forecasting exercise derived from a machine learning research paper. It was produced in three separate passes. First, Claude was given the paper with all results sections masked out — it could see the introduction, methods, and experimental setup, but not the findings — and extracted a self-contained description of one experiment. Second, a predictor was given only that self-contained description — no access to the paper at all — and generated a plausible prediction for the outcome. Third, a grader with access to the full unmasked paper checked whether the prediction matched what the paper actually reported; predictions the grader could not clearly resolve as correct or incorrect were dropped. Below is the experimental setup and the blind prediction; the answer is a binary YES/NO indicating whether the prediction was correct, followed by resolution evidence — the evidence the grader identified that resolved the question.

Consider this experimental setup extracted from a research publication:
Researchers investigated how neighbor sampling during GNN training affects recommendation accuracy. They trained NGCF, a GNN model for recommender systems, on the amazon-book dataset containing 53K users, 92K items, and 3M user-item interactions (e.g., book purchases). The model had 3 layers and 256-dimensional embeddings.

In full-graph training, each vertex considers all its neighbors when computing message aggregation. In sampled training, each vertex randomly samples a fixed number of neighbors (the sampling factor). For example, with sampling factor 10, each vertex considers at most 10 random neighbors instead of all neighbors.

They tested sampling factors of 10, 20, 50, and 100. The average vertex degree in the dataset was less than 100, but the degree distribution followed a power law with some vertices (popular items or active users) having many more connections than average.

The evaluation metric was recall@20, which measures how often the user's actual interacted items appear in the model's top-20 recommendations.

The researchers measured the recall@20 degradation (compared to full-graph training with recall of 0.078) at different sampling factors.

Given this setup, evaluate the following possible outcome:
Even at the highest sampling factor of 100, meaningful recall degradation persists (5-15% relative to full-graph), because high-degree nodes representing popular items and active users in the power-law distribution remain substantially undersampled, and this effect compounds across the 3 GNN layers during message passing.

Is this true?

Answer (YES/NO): NO